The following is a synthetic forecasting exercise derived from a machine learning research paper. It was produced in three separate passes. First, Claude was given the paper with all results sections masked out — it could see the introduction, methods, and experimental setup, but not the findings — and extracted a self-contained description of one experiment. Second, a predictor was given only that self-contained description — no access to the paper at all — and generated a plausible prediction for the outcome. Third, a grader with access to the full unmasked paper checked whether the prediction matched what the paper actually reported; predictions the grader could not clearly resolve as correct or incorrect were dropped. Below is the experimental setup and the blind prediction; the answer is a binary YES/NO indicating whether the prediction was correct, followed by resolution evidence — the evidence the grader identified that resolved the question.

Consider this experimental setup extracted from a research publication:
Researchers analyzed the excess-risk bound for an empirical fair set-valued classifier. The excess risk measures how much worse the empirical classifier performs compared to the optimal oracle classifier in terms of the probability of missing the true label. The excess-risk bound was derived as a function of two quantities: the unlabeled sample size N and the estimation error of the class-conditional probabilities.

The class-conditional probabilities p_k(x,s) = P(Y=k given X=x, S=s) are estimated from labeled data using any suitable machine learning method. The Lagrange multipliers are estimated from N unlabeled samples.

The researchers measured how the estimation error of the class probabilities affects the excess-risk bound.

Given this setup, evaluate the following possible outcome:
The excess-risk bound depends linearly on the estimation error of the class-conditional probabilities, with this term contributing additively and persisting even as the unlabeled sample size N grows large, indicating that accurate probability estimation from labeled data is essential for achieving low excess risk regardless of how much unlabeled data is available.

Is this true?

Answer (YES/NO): YES